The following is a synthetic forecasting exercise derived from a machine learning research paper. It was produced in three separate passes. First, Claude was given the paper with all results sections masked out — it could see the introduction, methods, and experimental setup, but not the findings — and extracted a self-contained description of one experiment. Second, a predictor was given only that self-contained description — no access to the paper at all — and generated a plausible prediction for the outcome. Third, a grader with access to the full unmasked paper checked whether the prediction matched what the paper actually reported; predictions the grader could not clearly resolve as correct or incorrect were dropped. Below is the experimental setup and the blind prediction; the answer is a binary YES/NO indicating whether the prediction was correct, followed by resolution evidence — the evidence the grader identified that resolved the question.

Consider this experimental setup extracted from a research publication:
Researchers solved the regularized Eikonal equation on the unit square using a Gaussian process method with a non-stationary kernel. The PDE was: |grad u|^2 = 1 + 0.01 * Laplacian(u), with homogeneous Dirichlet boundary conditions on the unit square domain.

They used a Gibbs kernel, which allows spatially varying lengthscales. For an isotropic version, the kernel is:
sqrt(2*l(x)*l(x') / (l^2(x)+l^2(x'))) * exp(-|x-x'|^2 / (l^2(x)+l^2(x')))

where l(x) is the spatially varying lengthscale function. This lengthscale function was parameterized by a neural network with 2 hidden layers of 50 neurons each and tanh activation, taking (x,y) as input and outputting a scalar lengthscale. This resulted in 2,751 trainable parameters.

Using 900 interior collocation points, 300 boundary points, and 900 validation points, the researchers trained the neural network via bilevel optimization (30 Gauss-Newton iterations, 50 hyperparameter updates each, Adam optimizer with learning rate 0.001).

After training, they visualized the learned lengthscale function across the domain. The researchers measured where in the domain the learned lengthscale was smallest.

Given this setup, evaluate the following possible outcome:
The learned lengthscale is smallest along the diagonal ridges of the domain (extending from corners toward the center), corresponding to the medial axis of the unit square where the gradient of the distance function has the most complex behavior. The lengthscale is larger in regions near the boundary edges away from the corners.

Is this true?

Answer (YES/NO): NO